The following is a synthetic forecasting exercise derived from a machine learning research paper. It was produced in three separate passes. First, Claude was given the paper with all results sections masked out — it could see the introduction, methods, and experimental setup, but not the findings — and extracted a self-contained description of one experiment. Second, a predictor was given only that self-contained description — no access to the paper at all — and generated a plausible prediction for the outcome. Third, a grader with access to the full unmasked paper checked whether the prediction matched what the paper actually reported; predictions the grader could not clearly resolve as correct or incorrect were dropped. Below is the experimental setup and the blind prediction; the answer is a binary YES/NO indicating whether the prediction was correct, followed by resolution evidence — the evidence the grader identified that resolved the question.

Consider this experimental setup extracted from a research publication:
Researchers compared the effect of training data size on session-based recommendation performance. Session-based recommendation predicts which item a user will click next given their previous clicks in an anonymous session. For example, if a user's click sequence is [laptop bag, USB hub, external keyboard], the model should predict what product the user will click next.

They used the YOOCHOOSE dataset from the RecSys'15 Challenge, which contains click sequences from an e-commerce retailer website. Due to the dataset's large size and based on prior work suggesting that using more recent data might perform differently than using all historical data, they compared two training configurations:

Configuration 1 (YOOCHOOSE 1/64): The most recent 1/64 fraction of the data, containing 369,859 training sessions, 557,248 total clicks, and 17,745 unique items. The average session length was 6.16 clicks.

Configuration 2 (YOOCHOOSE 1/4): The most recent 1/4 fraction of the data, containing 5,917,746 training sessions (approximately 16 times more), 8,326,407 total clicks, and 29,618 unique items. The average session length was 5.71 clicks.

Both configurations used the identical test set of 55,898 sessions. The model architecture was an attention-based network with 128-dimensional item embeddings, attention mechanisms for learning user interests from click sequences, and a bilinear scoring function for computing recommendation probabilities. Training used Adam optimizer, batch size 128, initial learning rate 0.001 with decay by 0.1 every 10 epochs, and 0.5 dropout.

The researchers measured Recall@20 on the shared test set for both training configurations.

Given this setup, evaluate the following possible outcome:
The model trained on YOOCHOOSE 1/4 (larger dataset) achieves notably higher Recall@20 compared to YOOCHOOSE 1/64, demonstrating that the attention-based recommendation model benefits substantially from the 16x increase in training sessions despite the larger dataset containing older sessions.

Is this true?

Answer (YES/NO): NO